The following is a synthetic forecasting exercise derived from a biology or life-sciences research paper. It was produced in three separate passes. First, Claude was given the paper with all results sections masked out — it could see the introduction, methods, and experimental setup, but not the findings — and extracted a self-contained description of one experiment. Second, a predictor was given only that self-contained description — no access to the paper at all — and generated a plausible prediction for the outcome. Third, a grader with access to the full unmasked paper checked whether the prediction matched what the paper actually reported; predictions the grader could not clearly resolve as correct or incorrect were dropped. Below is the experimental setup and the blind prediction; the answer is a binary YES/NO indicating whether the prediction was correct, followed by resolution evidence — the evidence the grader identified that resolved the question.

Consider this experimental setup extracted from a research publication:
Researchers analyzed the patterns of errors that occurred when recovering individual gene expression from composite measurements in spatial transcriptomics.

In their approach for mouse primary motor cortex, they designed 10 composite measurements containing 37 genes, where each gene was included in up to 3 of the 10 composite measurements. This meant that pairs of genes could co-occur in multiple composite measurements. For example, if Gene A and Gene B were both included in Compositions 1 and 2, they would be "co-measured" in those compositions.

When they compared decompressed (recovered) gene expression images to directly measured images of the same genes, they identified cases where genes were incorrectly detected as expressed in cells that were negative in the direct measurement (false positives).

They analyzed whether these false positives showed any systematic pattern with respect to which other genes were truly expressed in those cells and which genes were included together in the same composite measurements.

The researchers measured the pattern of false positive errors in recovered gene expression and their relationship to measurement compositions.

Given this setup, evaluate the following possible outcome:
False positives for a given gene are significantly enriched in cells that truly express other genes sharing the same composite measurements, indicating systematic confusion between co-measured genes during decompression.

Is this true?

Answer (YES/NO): YES